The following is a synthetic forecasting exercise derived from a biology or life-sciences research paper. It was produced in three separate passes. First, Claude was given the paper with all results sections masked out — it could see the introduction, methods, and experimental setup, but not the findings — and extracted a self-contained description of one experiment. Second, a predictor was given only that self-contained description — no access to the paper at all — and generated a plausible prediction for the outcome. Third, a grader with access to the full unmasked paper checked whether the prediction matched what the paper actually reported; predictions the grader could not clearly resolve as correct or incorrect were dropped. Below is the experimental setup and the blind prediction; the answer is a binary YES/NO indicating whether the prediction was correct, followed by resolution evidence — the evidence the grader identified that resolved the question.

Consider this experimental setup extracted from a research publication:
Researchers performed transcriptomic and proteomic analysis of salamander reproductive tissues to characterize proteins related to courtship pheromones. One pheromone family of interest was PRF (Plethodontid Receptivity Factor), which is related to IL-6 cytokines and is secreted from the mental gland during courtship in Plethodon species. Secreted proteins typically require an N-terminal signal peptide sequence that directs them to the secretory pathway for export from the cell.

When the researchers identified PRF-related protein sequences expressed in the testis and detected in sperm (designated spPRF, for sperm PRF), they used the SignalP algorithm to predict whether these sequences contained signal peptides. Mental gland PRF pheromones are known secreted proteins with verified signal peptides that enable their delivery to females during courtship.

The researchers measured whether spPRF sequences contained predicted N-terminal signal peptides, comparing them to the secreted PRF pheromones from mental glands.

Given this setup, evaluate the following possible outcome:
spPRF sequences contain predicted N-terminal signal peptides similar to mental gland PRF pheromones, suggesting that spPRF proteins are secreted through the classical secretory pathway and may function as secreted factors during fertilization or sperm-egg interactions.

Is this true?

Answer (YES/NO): NO